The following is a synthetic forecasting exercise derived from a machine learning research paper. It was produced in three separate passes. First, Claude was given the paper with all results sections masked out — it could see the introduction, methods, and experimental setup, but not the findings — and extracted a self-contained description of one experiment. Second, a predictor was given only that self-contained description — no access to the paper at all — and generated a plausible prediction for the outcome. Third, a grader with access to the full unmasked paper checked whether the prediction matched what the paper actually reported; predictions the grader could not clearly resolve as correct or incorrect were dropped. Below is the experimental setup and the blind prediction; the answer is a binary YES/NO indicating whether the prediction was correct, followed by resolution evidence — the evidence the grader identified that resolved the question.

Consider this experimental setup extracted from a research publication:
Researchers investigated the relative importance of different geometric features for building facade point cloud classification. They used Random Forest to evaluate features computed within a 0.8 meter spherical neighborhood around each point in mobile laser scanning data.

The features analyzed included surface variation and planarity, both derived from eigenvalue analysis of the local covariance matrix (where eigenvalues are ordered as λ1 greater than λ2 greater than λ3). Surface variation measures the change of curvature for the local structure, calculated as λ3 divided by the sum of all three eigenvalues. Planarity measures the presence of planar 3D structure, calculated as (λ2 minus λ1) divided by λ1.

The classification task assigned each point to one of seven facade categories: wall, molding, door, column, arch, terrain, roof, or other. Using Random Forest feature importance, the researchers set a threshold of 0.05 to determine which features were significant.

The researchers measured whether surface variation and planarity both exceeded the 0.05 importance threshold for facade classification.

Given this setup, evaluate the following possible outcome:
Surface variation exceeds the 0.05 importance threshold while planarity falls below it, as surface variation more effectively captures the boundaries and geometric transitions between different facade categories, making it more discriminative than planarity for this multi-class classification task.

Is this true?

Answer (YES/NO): NO